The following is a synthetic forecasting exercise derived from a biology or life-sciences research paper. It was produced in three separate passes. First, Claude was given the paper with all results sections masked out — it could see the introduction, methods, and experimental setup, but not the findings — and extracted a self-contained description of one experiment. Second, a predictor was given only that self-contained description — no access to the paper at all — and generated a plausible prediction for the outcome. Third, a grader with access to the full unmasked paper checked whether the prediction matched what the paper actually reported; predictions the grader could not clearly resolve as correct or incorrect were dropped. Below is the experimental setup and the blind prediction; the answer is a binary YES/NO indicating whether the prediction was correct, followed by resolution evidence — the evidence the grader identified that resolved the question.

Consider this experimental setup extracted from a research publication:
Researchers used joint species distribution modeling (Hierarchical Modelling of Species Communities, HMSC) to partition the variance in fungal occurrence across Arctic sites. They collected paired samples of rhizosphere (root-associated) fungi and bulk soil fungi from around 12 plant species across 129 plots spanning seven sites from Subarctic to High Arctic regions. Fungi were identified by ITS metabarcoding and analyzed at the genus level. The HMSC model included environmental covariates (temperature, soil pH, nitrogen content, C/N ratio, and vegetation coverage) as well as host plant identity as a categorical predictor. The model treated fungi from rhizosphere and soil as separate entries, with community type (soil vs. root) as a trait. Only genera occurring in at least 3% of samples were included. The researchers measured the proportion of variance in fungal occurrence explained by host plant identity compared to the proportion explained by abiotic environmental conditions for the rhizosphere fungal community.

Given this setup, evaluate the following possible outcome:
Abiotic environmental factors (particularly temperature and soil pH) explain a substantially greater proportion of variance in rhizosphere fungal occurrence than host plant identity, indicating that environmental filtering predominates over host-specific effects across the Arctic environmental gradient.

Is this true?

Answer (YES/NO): YES